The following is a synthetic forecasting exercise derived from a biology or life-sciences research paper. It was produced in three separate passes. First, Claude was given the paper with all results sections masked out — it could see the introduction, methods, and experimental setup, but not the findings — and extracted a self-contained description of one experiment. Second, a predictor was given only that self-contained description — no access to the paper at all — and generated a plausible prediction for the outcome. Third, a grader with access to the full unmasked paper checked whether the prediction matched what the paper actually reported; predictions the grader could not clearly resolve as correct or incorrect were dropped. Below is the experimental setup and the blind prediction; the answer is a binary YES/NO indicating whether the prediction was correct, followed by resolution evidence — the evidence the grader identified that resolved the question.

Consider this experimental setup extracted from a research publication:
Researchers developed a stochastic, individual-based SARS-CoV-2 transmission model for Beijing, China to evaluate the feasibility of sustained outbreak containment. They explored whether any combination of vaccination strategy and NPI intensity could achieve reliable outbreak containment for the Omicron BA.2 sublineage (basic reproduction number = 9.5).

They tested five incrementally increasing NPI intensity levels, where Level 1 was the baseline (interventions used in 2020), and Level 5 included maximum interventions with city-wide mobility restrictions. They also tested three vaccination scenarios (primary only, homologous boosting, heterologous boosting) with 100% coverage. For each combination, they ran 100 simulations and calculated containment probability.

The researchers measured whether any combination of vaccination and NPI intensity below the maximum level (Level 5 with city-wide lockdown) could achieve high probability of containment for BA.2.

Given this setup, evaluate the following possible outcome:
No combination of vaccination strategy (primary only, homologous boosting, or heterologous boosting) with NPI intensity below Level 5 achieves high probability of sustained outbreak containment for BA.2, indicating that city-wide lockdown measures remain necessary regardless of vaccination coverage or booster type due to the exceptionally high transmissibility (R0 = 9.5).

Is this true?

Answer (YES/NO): NO